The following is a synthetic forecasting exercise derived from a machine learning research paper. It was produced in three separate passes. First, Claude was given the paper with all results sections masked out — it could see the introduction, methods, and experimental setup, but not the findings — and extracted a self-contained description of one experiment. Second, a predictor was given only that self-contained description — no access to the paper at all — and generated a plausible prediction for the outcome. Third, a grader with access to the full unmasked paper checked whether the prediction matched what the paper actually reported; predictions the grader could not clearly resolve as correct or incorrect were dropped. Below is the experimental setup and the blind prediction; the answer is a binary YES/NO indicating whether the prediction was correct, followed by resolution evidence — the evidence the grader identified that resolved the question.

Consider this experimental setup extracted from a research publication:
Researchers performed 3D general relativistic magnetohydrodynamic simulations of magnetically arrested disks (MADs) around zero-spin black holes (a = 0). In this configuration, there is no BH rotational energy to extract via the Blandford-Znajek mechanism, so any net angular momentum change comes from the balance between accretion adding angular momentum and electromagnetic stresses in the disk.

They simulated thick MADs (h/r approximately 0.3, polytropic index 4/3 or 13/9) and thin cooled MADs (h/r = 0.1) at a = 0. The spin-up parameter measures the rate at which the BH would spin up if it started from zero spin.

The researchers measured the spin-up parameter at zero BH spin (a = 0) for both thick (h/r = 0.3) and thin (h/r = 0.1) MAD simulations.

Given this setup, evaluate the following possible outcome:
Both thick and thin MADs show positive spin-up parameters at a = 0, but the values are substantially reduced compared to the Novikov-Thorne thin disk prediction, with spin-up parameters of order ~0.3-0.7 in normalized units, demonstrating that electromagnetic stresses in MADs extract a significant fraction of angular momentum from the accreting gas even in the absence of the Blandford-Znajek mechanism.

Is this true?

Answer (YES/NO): NO